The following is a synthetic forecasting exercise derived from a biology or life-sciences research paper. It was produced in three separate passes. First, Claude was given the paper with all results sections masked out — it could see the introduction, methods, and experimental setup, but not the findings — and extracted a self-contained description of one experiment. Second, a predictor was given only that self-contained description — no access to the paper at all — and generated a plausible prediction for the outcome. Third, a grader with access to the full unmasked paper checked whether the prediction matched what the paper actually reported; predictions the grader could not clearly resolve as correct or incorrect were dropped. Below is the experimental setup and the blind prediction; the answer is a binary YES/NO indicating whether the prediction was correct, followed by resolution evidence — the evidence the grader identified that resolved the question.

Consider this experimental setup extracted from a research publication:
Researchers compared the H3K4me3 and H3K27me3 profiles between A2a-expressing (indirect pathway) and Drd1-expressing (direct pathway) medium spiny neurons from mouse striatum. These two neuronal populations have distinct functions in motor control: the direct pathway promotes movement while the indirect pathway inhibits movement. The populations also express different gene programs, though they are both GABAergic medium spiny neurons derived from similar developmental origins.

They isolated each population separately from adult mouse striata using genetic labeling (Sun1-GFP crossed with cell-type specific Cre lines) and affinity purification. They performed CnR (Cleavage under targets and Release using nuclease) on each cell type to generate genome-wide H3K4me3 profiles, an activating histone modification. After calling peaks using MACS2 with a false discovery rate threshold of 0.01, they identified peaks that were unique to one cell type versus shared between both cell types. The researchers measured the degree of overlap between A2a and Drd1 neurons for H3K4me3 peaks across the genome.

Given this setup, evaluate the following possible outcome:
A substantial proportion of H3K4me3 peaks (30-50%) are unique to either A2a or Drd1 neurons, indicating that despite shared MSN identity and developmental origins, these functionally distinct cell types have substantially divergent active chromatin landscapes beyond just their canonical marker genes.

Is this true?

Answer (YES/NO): NO